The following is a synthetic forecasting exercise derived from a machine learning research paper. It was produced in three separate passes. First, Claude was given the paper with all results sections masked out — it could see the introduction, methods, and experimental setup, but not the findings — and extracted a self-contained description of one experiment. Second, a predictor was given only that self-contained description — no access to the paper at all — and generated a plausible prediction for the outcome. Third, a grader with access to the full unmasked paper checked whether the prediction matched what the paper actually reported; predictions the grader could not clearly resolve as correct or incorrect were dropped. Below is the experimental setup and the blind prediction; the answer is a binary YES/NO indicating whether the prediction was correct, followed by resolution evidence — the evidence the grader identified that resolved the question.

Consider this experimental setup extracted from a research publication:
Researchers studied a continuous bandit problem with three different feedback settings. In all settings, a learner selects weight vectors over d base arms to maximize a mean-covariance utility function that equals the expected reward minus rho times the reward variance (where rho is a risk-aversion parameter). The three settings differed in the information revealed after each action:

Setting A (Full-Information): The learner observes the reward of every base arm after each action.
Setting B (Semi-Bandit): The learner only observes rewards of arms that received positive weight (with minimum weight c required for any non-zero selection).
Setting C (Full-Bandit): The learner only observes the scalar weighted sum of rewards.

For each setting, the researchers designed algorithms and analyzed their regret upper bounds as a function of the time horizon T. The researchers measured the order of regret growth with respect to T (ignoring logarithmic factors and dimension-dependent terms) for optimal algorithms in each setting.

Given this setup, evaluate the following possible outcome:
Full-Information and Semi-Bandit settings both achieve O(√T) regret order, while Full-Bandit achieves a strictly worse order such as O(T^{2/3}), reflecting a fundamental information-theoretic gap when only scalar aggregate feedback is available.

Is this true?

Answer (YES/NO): YES